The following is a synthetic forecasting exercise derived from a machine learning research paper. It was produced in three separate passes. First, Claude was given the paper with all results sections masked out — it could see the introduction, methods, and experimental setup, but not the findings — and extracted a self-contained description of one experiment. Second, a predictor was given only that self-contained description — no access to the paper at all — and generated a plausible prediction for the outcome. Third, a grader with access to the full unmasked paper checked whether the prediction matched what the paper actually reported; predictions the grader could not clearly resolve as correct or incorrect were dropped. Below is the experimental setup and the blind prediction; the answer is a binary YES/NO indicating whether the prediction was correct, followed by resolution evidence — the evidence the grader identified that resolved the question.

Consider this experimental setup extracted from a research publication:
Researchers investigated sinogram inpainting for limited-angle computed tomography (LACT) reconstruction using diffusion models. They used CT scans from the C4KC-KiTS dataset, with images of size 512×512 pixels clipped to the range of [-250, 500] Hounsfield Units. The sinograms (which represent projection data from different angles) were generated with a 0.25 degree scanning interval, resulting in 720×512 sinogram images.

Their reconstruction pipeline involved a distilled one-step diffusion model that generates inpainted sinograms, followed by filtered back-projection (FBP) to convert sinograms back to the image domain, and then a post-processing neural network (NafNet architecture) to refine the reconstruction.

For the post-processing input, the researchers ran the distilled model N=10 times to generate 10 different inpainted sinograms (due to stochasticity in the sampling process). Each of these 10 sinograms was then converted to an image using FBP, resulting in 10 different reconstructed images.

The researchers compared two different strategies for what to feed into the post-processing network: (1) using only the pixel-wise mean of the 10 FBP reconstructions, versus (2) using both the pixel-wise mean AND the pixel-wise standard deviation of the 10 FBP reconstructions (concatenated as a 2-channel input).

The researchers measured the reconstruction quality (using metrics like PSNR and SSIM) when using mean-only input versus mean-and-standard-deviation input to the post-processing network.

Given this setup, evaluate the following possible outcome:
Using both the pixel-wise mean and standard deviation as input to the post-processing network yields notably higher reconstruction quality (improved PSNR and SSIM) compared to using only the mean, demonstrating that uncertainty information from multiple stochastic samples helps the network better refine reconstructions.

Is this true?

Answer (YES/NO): YES